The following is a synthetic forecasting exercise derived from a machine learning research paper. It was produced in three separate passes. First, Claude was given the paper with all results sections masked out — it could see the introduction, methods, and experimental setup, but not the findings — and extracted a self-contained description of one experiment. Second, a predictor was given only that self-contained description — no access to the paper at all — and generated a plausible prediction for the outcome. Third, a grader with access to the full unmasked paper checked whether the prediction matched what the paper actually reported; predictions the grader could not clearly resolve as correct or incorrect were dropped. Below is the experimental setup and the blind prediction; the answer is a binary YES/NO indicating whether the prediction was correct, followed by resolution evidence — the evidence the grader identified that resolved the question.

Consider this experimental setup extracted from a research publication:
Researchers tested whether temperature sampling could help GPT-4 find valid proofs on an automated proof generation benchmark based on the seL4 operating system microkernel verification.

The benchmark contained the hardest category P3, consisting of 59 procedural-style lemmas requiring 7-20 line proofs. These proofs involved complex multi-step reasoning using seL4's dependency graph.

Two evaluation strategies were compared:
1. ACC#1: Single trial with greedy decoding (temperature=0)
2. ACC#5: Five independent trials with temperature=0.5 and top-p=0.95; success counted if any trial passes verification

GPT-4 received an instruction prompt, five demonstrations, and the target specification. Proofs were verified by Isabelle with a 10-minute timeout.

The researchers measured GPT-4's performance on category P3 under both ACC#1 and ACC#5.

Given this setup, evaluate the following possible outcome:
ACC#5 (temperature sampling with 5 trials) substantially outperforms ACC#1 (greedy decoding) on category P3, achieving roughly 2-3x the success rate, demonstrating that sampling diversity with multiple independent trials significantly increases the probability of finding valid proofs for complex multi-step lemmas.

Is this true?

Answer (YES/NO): NO